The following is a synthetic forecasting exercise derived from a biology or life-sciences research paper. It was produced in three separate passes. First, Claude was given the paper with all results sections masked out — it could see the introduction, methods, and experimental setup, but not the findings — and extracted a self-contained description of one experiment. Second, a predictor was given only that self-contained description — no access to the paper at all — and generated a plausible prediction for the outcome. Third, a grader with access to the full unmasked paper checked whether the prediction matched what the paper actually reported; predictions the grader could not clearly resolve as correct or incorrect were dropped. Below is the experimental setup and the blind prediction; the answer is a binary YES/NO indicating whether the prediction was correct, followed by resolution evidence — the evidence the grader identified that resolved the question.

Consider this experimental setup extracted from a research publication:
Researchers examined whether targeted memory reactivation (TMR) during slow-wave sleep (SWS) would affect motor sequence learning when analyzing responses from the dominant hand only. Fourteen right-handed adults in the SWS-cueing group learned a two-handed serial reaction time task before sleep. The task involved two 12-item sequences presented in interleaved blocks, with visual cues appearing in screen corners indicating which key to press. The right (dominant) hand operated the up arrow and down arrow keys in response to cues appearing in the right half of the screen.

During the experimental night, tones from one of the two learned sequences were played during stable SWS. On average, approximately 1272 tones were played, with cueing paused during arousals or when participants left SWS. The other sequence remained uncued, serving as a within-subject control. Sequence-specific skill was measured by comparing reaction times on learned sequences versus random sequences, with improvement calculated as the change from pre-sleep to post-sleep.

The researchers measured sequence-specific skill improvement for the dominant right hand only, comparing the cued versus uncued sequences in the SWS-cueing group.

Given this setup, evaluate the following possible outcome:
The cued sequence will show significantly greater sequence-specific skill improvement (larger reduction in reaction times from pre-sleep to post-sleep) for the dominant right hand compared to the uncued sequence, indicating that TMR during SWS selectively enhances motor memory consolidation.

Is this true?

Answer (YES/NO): NO